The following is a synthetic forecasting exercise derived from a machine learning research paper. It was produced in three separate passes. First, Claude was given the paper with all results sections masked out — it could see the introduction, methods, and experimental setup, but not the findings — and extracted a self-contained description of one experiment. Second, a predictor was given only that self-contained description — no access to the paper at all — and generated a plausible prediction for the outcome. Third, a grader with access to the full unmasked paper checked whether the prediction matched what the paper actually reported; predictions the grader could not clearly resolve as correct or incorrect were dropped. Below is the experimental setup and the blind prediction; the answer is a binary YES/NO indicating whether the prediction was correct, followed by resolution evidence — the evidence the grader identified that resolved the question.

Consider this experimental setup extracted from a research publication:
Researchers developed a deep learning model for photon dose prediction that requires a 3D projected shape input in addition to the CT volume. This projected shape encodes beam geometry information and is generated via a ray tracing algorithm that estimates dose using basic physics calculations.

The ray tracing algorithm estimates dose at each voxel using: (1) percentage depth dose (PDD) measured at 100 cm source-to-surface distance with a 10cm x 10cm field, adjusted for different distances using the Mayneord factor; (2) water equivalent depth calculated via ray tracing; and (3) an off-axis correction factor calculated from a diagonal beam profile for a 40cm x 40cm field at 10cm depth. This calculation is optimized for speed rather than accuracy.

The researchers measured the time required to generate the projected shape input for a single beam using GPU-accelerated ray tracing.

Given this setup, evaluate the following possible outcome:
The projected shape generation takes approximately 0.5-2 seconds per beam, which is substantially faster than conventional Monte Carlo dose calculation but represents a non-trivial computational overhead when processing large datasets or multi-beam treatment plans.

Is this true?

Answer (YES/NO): NO